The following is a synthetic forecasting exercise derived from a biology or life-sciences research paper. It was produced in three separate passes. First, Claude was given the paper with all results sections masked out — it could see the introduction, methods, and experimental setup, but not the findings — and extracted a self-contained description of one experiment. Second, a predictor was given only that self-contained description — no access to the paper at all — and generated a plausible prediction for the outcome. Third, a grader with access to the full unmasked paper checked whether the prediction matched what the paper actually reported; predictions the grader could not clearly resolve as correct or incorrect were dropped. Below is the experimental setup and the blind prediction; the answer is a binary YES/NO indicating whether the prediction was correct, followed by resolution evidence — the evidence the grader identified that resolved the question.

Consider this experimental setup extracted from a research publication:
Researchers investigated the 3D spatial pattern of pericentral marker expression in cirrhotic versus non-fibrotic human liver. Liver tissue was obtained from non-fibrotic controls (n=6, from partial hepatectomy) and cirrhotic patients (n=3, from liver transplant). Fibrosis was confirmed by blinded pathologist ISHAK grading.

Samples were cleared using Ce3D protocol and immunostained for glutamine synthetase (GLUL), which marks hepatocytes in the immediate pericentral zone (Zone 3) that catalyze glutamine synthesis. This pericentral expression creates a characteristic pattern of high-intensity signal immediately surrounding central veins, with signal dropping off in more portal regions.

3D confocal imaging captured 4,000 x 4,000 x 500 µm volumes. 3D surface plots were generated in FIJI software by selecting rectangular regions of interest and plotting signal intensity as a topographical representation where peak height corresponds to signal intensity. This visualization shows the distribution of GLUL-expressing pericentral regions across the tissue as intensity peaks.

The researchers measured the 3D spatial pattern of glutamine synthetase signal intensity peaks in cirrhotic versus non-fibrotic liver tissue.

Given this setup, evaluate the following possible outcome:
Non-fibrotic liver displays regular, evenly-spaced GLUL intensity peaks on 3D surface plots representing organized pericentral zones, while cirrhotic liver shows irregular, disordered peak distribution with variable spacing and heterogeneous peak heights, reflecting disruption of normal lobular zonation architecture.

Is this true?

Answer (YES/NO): NO